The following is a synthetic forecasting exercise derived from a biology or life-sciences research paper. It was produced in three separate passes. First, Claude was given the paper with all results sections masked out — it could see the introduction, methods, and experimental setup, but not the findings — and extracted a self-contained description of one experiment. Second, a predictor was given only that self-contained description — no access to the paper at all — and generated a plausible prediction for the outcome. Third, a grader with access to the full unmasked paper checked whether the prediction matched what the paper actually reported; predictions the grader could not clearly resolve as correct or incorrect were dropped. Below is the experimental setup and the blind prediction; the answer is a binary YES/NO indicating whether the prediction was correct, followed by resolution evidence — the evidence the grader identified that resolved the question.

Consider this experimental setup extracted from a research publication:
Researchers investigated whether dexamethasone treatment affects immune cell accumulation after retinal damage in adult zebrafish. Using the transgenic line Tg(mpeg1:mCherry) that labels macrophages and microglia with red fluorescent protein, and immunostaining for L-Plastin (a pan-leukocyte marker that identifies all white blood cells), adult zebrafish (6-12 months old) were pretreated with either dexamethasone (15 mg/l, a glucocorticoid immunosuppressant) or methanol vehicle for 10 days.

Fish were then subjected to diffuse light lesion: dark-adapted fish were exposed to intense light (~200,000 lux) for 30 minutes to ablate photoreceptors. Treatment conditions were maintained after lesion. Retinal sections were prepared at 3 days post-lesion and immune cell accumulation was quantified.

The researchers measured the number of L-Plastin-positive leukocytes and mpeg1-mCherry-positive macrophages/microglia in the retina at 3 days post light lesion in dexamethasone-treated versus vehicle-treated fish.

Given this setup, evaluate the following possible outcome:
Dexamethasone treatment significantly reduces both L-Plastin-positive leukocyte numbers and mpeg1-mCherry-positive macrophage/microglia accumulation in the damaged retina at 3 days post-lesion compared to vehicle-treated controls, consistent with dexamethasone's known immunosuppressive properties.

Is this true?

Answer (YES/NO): YES